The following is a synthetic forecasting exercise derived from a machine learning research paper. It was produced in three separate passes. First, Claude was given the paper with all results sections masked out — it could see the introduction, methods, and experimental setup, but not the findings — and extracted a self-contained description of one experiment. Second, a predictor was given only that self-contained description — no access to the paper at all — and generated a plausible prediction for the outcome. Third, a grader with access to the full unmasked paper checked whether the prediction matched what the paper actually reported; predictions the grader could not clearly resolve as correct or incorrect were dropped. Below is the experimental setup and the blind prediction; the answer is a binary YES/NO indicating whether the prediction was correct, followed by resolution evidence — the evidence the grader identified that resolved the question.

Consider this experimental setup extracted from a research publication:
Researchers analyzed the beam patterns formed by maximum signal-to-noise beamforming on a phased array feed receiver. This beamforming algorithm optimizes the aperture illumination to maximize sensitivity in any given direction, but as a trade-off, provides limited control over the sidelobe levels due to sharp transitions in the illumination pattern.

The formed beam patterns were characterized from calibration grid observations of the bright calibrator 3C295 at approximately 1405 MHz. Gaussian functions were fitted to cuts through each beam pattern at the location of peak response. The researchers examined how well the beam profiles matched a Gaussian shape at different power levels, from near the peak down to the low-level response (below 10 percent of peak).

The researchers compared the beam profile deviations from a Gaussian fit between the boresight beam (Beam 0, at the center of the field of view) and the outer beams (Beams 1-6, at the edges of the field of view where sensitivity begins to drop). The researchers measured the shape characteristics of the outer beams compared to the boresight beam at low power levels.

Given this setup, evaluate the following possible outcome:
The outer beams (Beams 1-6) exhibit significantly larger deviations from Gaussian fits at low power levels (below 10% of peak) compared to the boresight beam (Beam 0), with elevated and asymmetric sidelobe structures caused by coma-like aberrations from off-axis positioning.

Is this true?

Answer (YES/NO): NO